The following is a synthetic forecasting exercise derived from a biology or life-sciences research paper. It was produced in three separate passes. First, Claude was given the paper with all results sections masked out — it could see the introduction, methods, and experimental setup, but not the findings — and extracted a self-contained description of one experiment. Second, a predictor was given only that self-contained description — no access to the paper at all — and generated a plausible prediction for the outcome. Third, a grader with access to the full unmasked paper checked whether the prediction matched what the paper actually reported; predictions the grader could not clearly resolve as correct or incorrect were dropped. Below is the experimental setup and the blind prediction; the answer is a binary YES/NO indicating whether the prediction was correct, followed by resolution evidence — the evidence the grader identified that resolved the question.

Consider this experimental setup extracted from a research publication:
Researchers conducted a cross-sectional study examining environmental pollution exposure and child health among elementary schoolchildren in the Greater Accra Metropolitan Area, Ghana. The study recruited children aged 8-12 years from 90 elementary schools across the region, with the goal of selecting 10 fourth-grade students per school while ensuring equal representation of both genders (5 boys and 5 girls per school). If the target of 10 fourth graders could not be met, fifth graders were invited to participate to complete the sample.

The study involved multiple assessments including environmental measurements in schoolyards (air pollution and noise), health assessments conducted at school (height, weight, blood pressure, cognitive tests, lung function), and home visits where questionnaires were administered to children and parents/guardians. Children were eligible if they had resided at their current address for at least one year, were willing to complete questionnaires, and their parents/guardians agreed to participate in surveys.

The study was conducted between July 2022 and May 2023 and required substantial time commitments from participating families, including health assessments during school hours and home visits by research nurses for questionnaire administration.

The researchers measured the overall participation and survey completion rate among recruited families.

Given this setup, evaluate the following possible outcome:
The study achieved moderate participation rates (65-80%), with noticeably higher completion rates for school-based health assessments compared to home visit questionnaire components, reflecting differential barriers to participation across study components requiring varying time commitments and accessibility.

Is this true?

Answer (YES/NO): NO